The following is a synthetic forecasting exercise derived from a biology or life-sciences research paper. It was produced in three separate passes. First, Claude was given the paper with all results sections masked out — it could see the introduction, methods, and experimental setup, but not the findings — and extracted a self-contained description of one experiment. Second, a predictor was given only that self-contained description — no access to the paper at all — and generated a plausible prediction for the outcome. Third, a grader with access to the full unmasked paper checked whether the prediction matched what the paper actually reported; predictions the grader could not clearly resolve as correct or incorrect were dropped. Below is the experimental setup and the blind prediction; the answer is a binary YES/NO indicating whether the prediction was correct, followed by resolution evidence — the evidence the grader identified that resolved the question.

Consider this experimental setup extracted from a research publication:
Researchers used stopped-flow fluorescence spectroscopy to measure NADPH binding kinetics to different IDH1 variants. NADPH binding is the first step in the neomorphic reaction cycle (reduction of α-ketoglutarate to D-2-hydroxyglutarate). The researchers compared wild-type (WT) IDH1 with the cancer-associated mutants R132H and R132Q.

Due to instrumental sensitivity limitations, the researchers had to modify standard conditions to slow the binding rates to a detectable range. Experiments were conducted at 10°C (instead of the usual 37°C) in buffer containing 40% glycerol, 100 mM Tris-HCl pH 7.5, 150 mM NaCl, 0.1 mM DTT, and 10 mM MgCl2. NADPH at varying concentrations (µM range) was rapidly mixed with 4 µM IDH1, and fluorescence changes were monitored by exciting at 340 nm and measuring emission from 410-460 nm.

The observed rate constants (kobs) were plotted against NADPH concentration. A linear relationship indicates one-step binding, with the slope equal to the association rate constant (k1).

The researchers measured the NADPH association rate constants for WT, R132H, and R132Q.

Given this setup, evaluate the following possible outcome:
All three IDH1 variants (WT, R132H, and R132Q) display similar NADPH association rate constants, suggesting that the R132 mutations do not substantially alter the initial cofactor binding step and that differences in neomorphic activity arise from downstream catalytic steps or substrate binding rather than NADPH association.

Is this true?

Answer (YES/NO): NO